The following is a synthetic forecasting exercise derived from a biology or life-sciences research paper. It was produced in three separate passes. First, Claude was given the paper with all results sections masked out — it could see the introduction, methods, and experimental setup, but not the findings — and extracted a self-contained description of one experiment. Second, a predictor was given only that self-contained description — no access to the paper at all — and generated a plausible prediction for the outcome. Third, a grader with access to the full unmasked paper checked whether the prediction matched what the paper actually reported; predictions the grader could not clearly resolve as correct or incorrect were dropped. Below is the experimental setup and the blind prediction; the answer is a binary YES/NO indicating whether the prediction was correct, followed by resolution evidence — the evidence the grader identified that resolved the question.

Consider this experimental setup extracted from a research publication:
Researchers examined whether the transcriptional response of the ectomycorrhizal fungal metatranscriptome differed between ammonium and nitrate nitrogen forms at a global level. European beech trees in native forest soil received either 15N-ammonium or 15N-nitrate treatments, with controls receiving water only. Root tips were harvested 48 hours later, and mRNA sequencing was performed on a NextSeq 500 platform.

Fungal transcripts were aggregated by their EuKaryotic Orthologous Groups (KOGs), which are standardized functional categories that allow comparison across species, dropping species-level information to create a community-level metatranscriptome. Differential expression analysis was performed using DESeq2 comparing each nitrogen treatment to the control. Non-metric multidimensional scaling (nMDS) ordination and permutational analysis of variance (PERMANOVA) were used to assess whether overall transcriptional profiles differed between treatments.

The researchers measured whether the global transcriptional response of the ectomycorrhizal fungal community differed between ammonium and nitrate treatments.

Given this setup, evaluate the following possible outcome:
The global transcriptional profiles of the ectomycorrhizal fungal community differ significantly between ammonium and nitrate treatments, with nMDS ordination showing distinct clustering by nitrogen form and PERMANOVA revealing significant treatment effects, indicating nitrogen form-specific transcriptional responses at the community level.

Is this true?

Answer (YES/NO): NO